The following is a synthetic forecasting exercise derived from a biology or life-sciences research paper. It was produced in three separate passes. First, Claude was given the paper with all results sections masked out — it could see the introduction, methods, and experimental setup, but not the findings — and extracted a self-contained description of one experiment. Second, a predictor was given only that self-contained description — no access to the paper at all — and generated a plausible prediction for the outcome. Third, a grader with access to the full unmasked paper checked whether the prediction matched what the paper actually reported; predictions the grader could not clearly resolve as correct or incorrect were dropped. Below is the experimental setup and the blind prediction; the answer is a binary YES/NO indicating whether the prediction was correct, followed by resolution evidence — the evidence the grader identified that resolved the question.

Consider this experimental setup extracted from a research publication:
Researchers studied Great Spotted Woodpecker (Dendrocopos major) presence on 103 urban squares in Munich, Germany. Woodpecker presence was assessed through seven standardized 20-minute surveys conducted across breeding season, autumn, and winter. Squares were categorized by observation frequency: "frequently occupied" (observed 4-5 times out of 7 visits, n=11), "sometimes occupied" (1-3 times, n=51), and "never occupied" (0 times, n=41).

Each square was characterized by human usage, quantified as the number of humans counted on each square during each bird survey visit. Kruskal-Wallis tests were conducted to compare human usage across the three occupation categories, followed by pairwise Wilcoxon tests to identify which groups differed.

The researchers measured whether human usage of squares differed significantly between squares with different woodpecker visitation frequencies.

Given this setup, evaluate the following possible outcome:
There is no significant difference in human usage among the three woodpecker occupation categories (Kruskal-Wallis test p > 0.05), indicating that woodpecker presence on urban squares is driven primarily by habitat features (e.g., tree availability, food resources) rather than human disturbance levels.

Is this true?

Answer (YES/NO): NO